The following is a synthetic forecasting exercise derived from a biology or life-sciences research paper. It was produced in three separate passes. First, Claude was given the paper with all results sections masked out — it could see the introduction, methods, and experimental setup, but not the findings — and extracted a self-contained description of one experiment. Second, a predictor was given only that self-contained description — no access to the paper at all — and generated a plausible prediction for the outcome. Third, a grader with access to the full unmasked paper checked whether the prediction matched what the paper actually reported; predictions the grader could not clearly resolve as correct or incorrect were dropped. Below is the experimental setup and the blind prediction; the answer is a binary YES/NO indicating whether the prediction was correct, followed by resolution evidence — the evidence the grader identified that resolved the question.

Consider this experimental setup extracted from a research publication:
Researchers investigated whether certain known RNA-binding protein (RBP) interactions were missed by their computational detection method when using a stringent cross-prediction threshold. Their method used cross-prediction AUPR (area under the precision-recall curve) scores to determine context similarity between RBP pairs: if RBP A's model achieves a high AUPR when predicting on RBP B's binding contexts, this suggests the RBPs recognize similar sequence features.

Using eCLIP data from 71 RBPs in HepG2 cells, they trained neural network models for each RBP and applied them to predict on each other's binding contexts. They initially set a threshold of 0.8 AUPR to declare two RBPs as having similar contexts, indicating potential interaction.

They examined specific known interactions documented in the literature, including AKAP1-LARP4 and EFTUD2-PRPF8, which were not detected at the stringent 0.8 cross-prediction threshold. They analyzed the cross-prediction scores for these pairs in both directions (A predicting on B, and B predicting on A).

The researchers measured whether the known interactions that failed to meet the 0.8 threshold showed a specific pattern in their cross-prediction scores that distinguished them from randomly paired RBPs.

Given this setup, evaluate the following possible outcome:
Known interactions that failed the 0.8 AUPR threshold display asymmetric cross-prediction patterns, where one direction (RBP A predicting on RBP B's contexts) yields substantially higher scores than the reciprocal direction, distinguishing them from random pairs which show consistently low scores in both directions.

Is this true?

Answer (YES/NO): YES